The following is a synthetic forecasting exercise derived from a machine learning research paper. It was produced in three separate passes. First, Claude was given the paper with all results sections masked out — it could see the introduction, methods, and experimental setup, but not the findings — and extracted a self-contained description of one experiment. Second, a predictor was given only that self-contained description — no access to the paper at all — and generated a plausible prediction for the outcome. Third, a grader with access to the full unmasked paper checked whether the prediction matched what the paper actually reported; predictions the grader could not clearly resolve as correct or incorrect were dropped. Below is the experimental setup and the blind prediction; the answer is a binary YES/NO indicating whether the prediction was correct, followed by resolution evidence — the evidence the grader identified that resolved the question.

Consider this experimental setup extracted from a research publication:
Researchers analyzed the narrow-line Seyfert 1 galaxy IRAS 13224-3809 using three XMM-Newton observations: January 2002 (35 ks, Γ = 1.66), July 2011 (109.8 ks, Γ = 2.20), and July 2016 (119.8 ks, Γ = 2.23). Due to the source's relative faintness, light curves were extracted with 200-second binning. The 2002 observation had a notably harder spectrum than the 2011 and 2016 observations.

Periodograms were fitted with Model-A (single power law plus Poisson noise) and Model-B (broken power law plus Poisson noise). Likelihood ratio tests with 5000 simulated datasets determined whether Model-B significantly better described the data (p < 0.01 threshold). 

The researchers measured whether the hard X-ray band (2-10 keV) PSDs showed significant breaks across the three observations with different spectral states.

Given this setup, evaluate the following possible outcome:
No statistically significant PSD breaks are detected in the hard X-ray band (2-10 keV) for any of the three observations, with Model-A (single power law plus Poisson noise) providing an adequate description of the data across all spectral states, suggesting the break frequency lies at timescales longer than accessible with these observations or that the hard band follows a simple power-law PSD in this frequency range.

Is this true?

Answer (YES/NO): NO